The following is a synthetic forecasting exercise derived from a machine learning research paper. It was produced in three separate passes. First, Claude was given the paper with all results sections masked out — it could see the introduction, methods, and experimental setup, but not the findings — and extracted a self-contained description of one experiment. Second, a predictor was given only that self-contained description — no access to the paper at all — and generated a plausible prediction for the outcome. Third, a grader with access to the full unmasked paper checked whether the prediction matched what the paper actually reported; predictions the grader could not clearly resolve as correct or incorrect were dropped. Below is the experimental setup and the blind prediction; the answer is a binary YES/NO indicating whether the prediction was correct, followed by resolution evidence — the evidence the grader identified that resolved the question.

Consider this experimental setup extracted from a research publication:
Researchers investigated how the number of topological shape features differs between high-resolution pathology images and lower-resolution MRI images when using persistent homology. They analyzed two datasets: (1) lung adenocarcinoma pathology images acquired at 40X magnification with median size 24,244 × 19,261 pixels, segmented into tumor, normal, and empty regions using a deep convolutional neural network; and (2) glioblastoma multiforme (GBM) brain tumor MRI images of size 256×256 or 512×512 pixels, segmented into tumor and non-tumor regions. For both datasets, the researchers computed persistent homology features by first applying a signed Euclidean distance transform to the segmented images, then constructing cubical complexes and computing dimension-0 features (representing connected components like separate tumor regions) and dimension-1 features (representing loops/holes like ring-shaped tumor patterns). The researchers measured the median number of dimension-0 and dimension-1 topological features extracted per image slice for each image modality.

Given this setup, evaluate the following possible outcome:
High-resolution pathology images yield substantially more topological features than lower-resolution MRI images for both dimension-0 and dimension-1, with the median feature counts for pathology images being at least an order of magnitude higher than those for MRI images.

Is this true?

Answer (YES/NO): YES